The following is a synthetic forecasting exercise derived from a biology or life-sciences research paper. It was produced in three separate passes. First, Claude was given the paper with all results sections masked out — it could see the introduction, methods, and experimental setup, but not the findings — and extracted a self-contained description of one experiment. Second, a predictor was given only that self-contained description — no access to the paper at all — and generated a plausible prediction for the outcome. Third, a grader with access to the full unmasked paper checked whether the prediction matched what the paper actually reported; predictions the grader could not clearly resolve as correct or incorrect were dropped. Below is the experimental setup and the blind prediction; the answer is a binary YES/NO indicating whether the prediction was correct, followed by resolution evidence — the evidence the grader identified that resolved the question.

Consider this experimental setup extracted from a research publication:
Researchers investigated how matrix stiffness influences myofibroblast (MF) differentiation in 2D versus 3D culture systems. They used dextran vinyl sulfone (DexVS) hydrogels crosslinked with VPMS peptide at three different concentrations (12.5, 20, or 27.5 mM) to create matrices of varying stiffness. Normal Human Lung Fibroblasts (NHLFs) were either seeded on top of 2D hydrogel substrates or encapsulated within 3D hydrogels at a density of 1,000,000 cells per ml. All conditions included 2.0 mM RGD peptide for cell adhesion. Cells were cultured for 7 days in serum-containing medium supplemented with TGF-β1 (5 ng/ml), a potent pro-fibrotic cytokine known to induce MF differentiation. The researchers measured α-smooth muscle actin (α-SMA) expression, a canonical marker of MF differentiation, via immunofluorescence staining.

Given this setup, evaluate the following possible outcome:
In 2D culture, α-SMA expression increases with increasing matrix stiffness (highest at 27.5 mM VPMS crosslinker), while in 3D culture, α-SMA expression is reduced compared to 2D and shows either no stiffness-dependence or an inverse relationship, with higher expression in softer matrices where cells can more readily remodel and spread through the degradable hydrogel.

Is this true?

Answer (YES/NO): NO